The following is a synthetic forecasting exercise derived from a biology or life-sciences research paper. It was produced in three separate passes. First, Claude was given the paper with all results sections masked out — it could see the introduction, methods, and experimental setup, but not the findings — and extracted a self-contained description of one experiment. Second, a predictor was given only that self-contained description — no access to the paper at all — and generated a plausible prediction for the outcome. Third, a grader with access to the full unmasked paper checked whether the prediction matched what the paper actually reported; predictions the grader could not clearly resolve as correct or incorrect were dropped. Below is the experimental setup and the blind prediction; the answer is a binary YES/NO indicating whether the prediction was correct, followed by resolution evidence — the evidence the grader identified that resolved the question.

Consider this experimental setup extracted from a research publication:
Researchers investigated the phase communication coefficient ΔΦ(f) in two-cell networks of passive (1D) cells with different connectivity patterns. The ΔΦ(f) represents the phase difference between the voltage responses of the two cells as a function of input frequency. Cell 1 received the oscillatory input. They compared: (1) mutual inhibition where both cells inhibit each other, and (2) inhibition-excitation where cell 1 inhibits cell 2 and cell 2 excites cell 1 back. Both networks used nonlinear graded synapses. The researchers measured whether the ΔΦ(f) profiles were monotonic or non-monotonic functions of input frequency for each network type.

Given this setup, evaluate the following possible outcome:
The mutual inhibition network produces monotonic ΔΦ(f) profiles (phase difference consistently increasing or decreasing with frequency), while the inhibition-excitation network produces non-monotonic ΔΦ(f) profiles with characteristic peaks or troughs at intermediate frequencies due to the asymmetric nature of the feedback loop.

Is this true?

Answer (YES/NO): YES